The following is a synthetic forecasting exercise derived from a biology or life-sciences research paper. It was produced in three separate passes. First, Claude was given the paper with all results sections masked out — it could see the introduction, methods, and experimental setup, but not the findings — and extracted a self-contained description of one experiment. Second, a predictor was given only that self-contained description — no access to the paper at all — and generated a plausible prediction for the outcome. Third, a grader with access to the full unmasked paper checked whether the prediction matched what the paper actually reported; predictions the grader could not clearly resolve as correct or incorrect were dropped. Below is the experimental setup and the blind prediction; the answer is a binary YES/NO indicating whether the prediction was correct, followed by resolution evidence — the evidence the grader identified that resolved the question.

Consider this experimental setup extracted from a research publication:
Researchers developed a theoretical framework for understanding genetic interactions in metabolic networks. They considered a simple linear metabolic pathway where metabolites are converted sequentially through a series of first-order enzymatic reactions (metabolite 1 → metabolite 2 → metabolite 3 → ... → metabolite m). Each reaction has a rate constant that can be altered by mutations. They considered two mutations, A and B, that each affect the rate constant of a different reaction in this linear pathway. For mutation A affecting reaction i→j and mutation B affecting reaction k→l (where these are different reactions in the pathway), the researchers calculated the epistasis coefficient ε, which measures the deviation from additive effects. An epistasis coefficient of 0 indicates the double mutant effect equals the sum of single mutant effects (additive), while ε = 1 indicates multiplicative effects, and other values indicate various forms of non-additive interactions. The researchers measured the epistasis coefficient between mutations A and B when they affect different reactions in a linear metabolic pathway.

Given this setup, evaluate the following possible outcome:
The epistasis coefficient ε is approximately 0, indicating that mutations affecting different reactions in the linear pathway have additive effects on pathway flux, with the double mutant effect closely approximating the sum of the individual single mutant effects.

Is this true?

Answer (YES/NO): NO